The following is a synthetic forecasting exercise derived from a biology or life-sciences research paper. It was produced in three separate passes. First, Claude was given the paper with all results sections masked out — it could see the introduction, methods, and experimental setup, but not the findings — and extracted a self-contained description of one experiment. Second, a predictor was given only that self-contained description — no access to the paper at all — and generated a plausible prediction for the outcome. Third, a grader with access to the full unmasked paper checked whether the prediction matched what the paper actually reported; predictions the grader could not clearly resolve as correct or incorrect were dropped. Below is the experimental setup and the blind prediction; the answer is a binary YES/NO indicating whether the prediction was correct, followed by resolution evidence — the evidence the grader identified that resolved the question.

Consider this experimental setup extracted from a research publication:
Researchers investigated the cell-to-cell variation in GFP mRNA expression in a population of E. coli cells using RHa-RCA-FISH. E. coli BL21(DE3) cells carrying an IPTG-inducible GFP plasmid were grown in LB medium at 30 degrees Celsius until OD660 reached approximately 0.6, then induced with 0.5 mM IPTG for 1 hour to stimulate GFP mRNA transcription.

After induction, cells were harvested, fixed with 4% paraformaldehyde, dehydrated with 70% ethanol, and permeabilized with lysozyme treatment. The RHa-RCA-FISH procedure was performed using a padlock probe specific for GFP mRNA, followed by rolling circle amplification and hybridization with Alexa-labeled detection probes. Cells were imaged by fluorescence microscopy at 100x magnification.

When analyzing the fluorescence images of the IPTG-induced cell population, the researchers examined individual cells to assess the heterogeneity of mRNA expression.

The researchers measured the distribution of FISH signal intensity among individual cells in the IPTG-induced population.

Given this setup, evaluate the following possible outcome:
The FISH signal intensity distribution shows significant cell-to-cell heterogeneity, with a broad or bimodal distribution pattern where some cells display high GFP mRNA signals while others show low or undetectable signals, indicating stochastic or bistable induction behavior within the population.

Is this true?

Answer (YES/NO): NO